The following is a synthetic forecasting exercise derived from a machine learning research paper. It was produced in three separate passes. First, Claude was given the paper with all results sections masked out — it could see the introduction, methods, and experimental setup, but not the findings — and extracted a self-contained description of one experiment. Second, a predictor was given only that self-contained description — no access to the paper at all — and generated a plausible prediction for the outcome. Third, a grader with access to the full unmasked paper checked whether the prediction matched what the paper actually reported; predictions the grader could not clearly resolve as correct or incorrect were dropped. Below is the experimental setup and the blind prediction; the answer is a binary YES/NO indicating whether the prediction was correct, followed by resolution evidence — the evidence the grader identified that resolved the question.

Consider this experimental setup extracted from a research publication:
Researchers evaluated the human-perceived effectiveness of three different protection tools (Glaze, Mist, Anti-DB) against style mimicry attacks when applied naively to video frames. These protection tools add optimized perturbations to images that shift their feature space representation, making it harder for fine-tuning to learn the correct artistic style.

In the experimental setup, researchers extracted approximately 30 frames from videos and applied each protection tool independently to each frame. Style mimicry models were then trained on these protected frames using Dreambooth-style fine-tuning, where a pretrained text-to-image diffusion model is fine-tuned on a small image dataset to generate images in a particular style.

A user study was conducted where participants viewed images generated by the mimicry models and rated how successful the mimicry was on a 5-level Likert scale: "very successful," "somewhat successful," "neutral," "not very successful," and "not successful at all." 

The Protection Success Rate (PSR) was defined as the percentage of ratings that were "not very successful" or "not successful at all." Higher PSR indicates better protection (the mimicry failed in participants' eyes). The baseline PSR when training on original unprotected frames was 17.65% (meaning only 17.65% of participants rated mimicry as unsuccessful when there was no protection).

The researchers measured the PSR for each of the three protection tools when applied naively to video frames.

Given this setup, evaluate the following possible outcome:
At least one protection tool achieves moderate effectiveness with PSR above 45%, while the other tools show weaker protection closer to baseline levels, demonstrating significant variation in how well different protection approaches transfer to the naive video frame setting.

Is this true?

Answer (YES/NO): NO